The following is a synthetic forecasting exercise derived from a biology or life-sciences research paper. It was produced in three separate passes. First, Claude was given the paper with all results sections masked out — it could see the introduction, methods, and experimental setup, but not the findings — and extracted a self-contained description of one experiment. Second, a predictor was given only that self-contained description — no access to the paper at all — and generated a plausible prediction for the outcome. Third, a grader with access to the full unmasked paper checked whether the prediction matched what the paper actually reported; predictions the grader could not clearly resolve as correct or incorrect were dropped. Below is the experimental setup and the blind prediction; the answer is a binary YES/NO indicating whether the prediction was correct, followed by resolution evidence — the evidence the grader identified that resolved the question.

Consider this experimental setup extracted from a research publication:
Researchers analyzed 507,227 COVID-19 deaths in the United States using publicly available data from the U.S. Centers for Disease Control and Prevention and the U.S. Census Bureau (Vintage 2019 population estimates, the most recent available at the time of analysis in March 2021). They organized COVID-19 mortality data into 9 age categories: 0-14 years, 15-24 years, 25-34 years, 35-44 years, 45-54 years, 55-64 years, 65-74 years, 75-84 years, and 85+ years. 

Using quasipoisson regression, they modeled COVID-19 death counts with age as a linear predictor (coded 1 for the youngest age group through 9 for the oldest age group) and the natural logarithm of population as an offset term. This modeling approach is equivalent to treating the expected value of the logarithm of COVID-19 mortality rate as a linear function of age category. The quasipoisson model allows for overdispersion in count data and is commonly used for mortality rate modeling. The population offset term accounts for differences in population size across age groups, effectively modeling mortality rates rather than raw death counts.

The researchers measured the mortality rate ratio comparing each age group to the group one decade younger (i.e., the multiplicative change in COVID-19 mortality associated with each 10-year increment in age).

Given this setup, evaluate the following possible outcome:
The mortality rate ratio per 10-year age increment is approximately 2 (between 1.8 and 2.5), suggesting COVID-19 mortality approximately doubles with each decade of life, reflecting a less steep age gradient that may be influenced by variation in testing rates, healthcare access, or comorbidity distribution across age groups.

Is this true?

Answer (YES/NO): NO